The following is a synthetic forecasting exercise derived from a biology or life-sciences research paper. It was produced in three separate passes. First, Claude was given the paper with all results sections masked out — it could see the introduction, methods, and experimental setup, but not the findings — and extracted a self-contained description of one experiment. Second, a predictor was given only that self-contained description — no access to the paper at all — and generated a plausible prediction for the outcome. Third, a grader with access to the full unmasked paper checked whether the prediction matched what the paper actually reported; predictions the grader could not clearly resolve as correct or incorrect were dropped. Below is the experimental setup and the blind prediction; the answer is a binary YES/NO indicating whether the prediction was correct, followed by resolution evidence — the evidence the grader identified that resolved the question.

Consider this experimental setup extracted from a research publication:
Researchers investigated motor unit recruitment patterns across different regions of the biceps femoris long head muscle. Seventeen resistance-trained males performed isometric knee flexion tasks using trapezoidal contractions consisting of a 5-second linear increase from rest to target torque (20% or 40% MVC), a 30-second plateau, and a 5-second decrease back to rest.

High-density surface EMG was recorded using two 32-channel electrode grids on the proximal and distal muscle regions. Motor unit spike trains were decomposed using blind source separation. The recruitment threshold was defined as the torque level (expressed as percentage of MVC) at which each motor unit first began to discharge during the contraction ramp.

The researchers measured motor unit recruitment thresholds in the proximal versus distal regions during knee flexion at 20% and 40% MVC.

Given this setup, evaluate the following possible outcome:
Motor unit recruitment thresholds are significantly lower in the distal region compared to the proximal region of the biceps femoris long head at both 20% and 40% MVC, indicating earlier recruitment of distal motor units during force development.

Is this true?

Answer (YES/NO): NO